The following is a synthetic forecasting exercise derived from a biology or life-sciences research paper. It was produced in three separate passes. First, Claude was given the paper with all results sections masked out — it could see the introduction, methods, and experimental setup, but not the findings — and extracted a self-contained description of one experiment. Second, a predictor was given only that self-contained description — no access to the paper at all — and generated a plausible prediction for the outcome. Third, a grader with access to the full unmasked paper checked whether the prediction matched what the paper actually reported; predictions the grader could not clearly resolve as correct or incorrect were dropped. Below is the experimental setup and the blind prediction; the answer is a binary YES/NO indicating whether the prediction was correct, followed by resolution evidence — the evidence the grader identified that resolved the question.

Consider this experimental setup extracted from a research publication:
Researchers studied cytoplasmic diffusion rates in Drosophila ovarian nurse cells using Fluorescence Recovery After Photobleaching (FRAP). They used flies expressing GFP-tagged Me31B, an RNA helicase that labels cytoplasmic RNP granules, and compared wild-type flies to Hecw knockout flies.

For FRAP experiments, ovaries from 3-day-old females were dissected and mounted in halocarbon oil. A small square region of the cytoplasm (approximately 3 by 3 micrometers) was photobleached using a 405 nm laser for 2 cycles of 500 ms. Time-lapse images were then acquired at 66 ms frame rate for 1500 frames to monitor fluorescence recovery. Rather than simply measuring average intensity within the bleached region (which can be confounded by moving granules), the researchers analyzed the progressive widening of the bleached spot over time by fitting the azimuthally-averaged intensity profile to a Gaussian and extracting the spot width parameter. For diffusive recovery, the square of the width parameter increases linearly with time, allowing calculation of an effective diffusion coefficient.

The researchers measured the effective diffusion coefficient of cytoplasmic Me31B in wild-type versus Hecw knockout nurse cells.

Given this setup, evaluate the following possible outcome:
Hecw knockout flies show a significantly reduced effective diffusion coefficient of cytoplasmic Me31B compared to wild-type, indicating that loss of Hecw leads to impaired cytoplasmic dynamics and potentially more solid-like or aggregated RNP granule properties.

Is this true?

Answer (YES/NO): NO